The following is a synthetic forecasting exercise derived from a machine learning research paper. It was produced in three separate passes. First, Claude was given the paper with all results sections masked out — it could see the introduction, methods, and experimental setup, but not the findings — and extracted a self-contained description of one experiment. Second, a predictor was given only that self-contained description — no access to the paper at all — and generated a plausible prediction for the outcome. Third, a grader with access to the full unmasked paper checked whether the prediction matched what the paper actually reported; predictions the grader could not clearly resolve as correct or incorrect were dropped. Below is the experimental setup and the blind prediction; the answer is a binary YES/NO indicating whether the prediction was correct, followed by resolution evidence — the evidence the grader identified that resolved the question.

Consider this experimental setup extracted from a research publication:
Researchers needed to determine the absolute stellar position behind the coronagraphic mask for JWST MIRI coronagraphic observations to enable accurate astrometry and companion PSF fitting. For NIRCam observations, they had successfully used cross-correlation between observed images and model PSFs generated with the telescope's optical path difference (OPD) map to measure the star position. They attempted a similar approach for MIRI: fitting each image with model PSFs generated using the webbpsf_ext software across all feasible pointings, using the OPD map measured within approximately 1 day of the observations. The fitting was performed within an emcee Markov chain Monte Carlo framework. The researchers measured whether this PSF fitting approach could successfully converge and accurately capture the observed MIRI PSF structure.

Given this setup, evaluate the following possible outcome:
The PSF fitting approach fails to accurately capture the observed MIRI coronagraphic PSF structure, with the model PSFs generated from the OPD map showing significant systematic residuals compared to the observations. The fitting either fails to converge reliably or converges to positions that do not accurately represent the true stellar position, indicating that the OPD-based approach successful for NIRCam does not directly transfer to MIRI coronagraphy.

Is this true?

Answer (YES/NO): YES